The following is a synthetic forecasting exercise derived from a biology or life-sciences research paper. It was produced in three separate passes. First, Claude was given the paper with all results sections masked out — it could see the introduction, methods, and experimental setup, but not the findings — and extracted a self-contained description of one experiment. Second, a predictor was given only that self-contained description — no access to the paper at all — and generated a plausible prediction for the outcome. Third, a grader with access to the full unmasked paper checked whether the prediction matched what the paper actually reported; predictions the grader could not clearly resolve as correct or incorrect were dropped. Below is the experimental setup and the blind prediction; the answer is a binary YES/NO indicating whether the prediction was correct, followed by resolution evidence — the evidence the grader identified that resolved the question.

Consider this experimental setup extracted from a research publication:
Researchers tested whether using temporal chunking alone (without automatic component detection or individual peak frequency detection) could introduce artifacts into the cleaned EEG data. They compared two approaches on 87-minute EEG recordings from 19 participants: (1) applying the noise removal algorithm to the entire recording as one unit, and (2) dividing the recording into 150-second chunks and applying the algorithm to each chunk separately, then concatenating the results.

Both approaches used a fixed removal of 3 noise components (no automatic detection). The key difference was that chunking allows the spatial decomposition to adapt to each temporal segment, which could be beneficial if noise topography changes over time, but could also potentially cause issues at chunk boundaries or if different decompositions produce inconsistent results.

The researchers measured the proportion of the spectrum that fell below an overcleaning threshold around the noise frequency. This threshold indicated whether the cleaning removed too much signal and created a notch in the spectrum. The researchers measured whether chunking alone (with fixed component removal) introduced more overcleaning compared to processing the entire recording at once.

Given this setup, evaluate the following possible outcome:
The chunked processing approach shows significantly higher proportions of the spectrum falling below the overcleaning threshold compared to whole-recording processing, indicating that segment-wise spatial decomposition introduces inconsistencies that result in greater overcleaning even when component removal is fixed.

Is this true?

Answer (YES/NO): NO